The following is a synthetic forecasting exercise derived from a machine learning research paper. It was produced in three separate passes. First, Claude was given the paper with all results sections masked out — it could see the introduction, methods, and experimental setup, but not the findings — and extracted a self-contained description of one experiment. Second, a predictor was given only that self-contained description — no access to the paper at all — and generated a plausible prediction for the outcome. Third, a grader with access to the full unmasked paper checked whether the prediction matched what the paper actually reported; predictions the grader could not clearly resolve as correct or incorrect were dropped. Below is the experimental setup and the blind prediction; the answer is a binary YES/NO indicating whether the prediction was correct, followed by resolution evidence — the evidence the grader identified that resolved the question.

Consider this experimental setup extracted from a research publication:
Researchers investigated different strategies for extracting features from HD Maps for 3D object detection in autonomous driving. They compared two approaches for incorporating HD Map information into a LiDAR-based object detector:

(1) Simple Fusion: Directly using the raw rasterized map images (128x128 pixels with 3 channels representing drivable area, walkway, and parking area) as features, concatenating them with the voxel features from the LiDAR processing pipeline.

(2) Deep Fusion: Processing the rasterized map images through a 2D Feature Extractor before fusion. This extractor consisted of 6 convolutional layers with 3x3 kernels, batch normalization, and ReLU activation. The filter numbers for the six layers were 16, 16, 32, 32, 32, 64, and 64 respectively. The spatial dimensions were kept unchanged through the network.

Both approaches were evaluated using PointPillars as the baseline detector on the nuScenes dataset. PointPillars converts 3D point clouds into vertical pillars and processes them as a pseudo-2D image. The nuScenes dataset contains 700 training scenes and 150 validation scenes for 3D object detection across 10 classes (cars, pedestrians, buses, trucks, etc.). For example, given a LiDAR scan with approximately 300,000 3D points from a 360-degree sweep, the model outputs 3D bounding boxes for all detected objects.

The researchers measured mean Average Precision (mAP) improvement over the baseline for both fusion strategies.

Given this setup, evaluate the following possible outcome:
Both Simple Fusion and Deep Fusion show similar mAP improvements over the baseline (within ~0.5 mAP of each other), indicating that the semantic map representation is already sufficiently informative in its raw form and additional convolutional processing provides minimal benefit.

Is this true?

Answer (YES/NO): NO